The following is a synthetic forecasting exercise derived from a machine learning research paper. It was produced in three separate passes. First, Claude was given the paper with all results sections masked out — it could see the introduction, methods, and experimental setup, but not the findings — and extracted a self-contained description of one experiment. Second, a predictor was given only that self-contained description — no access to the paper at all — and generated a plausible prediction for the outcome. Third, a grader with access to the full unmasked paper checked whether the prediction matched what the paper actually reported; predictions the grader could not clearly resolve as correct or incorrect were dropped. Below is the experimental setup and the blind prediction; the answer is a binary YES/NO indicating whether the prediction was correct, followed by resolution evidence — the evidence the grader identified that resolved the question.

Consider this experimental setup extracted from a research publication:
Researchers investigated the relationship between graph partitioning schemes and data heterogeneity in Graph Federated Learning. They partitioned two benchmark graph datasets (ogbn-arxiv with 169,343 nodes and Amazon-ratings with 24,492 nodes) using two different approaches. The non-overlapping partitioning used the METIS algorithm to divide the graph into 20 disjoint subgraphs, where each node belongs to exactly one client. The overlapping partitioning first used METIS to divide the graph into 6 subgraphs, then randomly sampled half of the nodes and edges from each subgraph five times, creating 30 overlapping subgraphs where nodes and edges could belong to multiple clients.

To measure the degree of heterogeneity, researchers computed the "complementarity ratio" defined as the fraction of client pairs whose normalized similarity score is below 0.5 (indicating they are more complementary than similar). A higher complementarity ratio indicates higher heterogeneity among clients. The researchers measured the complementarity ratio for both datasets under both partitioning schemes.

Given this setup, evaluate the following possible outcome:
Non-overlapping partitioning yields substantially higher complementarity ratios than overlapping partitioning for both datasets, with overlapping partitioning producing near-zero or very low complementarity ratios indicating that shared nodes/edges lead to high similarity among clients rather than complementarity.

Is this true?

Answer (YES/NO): NO